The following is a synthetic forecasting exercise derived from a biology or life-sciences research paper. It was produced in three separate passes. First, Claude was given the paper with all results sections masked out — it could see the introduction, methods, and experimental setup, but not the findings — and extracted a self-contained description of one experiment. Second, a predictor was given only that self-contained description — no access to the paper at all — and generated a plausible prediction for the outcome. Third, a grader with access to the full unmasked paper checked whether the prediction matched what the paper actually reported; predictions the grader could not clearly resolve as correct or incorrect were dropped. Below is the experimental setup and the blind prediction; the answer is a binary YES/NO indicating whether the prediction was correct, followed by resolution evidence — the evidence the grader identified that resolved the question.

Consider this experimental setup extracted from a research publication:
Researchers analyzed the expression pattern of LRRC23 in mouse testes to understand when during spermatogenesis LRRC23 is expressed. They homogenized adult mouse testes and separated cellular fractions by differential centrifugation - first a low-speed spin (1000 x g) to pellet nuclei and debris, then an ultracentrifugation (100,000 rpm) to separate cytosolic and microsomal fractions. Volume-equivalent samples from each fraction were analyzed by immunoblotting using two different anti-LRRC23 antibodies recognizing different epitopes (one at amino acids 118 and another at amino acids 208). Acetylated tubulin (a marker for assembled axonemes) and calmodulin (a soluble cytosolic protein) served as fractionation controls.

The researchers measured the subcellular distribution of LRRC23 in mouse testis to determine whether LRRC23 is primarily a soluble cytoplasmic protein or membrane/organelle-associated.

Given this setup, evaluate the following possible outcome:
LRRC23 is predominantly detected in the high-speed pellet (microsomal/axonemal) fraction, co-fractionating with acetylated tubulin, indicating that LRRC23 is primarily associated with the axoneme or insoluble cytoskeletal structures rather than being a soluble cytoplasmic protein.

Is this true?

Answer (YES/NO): NO